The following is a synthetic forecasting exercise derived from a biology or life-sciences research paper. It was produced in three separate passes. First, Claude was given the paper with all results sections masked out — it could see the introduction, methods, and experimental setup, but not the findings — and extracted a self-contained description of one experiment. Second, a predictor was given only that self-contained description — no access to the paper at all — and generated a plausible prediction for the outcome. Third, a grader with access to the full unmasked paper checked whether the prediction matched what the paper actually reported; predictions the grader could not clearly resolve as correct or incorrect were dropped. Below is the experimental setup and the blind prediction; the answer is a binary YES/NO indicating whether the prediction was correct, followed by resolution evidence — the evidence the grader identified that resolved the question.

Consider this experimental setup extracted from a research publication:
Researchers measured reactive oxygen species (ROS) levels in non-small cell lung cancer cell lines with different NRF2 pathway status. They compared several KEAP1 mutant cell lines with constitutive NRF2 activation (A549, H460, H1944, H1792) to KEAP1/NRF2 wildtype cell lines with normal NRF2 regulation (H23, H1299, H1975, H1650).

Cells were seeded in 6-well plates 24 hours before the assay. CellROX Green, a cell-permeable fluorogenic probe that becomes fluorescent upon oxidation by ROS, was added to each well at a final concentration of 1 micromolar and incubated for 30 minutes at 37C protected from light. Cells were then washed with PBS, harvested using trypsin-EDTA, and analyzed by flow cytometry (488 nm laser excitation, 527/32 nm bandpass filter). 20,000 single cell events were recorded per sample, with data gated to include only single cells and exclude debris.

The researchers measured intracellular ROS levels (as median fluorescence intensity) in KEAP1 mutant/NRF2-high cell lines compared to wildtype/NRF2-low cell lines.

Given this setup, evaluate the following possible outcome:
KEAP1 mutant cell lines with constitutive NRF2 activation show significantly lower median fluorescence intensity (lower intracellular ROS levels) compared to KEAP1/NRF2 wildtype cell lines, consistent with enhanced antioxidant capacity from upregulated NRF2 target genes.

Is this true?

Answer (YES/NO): YES